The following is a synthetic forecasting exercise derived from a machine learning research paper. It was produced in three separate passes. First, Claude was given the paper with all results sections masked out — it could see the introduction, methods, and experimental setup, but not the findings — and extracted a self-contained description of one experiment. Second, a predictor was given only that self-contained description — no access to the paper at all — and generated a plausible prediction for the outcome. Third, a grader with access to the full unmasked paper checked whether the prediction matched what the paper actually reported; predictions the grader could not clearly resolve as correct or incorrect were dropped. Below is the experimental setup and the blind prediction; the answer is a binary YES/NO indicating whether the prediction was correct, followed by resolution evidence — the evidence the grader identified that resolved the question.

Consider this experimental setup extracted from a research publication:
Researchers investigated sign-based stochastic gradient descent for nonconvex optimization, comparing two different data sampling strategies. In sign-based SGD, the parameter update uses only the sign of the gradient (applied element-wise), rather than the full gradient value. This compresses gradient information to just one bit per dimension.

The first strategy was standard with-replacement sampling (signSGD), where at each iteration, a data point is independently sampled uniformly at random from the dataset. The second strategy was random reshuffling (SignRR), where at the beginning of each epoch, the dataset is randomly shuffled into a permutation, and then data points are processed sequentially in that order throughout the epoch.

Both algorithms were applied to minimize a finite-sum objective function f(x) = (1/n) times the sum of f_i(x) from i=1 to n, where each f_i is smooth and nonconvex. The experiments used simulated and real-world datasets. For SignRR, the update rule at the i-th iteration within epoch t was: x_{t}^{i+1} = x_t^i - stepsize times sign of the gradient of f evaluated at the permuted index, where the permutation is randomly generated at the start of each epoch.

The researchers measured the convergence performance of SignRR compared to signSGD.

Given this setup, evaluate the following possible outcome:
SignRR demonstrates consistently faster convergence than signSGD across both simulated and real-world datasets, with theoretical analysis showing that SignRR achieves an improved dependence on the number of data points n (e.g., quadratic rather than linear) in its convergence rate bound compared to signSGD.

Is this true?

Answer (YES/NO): NO